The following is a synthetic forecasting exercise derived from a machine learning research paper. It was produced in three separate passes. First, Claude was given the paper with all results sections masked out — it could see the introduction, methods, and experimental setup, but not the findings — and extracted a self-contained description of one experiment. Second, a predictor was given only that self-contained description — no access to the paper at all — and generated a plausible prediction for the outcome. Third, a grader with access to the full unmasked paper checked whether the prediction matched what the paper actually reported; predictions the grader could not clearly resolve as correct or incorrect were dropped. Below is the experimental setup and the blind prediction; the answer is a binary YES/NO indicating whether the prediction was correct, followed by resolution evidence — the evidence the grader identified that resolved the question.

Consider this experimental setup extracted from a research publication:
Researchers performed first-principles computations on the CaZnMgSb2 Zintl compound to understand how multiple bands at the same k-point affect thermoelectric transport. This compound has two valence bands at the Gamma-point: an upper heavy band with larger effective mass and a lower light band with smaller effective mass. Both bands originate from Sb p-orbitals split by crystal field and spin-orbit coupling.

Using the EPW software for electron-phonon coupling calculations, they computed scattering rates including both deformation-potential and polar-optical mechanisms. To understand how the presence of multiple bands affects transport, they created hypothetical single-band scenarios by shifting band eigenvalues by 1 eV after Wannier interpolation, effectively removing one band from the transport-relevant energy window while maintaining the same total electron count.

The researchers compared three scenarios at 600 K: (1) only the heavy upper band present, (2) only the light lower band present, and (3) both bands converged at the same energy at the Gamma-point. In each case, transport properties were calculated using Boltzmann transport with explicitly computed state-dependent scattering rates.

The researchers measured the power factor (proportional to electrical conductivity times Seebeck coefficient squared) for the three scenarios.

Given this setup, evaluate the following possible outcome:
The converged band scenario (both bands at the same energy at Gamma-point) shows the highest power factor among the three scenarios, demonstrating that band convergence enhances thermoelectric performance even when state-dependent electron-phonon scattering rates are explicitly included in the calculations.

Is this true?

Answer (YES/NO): NO